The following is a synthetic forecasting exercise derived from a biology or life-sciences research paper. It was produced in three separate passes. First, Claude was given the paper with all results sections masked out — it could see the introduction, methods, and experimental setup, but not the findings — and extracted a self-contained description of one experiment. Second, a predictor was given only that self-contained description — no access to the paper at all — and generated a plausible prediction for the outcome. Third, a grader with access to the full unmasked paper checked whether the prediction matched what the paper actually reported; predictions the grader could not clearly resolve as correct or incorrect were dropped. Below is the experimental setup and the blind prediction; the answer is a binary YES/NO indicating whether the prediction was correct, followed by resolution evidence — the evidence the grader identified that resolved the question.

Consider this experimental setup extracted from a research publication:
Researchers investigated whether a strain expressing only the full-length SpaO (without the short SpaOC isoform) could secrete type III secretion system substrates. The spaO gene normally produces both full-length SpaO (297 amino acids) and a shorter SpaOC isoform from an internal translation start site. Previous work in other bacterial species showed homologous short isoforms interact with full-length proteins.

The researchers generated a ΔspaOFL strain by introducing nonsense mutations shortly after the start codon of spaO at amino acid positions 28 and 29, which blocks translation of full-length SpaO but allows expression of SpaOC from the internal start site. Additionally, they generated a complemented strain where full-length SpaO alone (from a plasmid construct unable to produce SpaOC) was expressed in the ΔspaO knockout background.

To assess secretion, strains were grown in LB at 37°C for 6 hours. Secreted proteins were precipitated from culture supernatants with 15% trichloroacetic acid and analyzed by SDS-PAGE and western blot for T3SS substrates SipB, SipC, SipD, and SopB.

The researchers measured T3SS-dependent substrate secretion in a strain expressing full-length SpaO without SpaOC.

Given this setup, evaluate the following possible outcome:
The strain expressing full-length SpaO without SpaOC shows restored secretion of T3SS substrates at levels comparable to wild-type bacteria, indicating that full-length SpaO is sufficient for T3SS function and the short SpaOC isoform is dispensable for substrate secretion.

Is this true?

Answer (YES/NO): NO